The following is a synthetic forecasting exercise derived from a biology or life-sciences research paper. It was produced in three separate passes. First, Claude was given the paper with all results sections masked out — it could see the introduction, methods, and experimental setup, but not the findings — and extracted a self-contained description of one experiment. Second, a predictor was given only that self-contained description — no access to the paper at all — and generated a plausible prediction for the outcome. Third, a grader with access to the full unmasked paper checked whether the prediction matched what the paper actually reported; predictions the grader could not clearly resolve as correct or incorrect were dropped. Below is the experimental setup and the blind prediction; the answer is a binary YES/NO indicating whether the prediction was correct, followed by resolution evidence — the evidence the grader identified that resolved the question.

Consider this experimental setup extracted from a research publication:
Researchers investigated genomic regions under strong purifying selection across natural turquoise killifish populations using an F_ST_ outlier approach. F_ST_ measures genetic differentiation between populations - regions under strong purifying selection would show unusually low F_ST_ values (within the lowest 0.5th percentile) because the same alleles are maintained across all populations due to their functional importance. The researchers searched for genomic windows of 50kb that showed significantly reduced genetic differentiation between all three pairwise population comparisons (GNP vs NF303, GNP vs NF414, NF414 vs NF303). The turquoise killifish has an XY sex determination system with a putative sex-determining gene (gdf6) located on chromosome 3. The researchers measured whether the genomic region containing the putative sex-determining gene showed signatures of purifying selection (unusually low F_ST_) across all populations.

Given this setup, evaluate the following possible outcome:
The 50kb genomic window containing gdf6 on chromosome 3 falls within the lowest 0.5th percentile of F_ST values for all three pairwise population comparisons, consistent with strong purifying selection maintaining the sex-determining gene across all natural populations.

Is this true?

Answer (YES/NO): YES